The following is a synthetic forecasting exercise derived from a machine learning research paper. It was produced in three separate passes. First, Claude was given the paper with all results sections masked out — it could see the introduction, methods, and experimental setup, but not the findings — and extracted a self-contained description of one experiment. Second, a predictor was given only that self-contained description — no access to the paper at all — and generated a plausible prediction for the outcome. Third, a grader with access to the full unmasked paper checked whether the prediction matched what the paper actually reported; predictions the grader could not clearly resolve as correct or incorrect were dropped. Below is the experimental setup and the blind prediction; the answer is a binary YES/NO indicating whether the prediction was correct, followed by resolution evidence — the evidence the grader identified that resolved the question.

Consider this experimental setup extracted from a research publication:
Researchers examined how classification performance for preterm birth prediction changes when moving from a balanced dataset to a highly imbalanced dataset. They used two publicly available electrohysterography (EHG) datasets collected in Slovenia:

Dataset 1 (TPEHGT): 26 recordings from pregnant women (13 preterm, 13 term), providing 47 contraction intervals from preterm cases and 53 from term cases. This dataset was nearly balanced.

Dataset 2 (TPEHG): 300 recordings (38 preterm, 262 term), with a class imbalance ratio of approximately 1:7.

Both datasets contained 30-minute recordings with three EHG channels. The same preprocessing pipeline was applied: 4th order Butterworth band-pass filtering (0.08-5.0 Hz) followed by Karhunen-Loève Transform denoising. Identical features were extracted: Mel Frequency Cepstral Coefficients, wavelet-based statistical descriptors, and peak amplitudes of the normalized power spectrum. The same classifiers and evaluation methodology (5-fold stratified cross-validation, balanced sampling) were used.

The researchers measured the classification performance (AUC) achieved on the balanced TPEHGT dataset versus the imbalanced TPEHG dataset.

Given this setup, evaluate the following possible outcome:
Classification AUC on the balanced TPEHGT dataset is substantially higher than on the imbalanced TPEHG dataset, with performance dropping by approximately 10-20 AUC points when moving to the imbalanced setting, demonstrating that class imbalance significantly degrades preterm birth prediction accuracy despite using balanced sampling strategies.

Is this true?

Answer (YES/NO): NO